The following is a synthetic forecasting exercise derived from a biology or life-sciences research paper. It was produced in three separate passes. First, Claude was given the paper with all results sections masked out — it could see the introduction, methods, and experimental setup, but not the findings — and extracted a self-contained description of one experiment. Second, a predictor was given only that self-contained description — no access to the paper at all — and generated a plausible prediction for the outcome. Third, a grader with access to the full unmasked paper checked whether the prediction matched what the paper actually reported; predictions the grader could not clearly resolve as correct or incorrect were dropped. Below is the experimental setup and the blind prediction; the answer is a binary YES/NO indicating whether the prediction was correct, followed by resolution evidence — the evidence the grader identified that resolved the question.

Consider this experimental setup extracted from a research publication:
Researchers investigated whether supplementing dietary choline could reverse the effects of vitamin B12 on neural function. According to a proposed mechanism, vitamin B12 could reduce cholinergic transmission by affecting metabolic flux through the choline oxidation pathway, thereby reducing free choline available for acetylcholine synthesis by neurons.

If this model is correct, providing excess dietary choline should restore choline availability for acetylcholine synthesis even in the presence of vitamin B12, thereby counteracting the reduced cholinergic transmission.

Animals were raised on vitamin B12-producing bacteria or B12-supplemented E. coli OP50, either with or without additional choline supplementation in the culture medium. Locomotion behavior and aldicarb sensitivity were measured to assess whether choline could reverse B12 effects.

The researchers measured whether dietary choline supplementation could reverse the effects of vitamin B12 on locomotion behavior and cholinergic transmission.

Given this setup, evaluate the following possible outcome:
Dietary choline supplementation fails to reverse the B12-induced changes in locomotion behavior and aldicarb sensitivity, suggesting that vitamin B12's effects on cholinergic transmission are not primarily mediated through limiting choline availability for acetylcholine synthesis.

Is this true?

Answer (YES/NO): NO